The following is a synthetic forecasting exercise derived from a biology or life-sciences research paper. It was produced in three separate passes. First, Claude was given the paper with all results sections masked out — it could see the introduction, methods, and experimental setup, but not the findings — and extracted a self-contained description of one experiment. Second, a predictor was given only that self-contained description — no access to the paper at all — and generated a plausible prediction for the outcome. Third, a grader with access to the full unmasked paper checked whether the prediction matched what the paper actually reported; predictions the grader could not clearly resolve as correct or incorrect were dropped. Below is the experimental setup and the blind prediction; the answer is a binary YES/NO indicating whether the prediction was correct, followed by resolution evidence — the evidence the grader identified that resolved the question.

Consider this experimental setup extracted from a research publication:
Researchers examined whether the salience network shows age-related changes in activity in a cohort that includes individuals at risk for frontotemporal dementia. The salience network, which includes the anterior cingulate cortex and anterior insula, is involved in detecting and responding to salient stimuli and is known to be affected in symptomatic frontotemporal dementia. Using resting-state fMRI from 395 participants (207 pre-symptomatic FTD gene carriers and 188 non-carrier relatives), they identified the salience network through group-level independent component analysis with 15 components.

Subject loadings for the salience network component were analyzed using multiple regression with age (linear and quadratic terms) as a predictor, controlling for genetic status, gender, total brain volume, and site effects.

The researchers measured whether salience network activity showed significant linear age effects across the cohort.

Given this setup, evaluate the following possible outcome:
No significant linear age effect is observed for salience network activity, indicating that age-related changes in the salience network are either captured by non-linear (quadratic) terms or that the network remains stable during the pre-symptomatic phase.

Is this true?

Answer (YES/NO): NO